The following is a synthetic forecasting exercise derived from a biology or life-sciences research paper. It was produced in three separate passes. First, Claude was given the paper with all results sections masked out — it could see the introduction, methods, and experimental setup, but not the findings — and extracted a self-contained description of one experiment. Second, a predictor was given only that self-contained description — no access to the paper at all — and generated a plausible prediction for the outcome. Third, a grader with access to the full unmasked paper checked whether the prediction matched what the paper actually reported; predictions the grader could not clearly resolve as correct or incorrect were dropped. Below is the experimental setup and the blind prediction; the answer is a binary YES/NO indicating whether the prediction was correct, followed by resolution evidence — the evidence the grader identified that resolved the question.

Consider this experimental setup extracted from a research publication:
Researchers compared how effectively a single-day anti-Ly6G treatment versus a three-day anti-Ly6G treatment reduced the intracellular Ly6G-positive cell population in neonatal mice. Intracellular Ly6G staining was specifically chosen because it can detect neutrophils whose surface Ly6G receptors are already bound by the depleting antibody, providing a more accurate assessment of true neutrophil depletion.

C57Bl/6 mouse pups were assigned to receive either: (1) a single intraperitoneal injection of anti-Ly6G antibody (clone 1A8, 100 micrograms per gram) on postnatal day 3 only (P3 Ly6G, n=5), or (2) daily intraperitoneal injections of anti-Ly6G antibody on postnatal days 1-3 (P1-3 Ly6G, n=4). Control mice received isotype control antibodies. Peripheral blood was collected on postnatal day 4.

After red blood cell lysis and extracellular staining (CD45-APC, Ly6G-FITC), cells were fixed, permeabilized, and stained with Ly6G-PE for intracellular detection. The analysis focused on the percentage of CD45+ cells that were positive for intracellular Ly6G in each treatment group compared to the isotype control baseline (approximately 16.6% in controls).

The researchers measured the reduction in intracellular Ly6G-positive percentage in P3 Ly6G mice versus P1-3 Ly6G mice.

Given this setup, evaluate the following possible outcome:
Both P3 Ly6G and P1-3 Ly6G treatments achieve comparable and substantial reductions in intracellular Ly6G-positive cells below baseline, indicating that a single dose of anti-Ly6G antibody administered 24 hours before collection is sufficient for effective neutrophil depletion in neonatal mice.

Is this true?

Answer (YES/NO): NO